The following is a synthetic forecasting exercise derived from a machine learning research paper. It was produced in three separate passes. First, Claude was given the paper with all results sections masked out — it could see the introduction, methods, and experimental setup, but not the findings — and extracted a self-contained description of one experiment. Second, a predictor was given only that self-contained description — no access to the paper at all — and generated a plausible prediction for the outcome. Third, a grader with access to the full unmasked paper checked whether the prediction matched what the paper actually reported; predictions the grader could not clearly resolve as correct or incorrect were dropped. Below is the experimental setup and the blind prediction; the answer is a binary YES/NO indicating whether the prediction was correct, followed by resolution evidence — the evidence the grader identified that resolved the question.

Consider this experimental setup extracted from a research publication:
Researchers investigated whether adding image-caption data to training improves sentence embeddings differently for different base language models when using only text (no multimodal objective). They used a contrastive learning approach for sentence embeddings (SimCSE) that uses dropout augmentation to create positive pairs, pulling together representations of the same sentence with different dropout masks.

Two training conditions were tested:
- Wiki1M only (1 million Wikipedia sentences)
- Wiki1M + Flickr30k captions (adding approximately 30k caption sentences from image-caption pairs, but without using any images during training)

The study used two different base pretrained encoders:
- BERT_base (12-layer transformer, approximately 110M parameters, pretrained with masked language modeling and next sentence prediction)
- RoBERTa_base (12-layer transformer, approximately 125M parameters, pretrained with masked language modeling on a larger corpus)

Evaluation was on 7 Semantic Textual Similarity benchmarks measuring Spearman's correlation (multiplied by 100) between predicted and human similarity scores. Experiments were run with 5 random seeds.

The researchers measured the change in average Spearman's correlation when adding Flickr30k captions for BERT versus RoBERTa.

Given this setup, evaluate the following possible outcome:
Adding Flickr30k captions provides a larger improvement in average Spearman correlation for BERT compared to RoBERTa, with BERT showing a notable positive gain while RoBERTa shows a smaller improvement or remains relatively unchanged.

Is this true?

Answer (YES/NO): NO